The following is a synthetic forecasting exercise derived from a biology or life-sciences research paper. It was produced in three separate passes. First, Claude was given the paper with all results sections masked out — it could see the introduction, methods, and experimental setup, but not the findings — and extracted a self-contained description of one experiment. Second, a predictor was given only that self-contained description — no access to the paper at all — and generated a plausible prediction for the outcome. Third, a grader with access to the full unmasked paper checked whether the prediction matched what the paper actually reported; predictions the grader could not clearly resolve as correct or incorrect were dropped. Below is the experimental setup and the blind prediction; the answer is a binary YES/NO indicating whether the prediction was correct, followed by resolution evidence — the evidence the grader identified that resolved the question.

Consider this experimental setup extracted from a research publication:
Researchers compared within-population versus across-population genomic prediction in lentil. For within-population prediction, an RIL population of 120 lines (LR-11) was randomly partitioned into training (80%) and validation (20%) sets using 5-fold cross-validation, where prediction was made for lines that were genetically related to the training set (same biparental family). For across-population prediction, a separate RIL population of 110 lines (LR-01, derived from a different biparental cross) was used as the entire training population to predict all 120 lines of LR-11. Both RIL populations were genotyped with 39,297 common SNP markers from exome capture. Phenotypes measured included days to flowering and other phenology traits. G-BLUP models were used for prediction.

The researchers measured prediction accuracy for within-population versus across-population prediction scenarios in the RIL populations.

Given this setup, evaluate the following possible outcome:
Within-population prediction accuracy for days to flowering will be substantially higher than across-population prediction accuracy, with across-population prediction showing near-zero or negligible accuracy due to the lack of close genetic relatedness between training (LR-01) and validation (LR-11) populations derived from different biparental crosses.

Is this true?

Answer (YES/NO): YES